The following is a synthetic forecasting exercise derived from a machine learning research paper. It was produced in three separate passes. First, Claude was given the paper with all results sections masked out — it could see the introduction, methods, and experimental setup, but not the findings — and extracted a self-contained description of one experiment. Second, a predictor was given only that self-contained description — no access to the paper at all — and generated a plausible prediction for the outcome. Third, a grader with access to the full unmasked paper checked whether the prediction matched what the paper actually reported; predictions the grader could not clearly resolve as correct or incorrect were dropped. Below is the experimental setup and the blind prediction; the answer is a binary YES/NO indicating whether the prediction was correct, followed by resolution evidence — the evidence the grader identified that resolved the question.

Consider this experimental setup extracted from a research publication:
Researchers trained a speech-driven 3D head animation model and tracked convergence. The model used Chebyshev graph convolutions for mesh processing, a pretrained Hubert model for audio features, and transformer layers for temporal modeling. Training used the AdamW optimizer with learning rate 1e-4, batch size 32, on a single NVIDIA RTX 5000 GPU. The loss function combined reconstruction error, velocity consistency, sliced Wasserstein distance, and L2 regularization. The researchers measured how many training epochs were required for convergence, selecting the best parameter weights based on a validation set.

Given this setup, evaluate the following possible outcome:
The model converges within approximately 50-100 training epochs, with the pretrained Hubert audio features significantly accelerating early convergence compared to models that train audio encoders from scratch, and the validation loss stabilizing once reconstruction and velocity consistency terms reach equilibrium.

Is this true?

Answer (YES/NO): NO